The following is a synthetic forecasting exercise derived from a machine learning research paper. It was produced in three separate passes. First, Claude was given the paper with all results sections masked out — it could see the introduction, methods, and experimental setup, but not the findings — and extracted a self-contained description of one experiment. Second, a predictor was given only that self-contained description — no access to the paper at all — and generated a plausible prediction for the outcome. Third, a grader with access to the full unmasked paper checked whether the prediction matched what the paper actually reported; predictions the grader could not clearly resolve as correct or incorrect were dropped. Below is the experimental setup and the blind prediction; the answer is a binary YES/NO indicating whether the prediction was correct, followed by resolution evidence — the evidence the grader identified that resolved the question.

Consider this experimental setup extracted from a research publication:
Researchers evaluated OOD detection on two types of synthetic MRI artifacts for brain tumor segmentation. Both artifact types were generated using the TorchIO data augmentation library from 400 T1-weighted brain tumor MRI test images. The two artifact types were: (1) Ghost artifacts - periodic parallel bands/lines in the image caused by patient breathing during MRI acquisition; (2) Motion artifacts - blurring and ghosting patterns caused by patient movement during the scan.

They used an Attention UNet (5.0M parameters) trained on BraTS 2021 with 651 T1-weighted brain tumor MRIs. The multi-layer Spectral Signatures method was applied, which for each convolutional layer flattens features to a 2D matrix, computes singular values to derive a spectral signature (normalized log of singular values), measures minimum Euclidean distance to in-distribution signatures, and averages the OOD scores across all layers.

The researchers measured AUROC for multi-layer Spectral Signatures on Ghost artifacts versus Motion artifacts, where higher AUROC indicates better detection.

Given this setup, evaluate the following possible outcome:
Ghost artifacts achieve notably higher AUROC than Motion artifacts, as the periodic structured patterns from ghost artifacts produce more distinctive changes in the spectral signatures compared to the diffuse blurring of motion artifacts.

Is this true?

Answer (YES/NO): NO